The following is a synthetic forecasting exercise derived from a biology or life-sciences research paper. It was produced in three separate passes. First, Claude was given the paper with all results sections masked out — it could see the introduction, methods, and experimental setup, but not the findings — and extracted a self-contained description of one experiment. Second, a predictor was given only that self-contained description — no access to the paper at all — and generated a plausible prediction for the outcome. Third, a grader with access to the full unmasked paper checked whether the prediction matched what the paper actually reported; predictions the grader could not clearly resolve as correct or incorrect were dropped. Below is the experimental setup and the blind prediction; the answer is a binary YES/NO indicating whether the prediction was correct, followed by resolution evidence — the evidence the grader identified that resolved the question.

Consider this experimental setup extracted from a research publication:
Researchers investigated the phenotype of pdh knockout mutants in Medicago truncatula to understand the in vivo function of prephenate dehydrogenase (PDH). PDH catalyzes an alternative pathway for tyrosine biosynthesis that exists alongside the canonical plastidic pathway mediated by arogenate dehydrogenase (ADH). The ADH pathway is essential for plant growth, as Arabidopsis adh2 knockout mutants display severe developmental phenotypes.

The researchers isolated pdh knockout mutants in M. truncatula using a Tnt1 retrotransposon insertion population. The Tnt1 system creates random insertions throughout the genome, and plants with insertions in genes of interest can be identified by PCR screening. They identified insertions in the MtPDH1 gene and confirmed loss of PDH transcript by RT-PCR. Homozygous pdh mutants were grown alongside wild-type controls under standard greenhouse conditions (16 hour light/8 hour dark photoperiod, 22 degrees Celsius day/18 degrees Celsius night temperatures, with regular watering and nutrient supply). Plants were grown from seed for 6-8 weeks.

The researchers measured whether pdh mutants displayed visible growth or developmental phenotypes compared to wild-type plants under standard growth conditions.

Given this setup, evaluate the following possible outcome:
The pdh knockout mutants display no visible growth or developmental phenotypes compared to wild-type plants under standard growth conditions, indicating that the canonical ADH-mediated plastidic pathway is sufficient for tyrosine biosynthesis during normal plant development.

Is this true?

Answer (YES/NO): YES